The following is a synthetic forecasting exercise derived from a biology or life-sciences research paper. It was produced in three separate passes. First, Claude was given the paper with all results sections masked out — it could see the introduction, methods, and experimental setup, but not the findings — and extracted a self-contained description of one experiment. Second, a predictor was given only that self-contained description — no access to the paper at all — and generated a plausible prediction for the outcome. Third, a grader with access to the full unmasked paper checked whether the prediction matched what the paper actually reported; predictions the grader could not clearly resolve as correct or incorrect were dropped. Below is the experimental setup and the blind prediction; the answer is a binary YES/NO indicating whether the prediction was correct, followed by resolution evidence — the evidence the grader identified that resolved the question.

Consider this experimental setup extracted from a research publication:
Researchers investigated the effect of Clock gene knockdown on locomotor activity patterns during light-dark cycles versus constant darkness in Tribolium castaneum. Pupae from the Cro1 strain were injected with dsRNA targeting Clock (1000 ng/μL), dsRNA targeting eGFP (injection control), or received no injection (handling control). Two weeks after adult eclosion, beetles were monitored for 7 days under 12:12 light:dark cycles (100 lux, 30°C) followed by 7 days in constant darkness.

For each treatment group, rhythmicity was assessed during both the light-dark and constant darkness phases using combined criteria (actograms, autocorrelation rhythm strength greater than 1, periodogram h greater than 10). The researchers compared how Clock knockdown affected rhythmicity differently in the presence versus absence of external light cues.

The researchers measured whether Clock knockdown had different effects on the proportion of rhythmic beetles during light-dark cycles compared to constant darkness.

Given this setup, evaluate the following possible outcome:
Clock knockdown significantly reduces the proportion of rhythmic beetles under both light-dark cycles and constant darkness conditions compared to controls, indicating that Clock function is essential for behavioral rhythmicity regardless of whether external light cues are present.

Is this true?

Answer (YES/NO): YES